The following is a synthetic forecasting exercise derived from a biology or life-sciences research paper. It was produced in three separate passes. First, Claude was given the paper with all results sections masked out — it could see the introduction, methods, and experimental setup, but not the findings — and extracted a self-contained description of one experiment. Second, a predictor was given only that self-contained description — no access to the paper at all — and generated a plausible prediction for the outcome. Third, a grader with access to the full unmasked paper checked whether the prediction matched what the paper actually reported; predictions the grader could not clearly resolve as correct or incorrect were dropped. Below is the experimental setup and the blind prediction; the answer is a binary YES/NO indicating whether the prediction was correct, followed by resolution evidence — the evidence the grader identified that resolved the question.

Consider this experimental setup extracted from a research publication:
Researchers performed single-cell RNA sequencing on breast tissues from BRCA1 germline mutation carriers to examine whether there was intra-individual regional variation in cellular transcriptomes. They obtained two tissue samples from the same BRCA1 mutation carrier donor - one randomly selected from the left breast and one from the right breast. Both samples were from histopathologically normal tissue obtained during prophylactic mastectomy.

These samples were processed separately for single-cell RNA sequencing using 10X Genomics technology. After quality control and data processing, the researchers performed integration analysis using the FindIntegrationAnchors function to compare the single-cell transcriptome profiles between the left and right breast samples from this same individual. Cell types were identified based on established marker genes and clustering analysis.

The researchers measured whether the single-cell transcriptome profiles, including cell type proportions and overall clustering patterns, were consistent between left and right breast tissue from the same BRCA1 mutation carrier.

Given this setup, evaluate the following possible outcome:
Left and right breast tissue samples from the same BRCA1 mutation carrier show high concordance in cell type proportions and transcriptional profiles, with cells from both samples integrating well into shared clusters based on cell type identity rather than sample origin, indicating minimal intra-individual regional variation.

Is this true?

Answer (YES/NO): YES